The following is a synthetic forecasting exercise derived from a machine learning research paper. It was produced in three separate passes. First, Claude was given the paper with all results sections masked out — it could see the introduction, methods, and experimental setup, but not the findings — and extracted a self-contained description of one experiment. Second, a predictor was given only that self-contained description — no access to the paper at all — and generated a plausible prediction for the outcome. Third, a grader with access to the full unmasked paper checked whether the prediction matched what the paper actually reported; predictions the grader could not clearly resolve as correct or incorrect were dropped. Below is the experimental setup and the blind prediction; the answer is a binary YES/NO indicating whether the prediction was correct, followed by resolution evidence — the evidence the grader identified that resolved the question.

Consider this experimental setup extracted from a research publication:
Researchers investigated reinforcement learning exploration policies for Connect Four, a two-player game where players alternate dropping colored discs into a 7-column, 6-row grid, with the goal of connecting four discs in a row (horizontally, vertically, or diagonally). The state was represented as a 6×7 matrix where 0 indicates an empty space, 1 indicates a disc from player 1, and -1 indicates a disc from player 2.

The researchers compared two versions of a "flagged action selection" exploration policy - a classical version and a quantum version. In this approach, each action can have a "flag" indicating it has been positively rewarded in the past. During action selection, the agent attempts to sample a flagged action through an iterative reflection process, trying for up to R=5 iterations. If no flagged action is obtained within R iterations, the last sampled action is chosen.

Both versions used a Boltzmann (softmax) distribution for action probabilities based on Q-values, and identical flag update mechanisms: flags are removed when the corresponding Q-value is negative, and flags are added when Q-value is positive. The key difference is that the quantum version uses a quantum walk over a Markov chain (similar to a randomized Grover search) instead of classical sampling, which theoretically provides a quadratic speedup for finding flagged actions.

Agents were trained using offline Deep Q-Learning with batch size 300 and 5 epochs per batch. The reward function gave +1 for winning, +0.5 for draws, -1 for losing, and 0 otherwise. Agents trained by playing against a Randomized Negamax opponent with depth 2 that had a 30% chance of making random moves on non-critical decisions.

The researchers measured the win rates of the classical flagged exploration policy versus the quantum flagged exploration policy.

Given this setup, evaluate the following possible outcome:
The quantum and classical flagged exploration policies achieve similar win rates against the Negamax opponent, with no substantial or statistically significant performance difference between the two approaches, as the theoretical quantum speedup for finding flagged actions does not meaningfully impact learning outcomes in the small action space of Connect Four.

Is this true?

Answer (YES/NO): YES